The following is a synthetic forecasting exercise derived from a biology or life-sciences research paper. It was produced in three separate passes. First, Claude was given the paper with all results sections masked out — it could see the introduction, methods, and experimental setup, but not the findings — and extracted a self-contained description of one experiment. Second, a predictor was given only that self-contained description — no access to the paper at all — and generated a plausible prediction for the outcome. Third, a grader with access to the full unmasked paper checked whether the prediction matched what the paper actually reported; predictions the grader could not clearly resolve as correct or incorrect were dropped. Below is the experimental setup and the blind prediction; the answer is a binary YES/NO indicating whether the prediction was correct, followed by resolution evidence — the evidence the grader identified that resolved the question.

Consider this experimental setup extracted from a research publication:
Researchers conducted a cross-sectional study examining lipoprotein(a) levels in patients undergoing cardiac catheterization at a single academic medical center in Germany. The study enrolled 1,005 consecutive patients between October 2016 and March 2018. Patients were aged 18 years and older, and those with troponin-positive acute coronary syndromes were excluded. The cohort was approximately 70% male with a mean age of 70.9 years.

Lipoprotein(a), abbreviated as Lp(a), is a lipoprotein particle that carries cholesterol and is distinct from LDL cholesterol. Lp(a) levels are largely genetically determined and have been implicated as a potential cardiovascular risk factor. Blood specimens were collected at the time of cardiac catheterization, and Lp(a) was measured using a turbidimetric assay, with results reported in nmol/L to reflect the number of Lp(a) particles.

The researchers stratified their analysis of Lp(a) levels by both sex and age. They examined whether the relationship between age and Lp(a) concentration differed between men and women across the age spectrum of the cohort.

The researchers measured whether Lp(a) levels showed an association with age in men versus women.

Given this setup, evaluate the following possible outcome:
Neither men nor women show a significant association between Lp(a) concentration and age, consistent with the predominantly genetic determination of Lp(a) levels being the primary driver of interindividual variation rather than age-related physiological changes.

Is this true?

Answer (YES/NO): NO